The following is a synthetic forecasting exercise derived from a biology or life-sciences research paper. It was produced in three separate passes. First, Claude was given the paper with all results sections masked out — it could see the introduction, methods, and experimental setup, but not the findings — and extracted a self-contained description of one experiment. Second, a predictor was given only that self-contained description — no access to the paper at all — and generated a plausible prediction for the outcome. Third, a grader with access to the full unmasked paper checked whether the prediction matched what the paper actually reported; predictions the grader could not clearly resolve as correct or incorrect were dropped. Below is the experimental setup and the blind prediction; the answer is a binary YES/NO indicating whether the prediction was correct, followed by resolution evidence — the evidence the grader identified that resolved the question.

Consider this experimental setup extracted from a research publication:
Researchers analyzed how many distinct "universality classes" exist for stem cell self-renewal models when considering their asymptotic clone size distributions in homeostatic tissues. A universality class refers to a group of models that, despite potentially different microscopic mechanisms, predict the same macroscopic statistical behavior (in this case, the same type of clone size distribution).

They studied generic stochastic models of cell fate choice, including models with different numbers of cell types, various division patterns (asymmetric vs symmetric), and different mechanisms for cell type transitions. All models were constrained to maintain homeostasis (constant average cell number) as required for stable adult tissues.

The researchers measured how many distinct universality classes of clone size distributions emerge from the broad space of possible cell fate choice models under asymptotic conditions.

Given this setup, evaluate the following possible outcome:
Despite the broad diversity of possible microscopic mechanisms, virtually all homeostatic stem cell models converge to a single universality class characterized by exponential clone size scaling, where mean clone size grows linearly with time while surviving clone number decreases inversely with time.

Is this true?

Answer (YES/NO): NO